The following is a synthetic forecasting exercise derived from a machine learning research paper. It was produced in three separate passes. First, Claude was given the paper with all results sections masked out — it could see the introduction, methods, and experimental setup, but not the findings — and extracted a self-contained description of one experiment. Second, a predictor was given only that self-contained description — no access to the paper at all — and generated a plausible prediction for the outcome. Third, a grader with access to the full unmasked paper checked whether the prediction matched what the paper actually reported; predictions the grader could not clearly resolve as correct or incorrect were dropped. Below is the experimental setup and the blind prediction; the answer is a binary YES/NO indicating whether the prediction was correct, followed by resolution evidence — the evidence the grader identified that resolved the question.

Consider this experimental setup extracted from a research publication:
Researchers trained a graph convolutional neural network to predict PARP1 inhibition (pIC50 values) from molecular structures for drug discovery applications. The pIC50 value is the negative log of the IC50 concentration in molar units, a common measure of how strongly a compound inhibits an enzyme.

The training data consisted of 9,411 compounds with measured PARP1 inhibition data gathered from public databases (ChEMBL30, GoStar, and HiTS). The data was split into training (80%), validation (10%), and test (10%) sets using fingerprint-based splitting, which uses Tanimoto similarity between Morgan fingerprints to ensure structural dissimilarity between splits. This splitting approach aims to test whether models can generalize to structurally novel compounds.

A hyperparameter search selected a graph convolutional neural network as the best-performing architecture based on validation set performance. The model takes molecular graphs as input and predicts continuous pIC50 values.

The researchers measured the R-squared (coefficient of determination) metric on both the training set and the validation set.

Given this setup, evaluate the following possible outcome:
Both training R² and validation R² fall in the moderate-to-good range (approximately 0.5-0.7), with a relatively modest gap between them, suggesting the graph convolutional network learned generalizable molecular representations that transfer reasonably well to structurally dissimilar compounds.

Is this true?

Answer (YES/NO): NO